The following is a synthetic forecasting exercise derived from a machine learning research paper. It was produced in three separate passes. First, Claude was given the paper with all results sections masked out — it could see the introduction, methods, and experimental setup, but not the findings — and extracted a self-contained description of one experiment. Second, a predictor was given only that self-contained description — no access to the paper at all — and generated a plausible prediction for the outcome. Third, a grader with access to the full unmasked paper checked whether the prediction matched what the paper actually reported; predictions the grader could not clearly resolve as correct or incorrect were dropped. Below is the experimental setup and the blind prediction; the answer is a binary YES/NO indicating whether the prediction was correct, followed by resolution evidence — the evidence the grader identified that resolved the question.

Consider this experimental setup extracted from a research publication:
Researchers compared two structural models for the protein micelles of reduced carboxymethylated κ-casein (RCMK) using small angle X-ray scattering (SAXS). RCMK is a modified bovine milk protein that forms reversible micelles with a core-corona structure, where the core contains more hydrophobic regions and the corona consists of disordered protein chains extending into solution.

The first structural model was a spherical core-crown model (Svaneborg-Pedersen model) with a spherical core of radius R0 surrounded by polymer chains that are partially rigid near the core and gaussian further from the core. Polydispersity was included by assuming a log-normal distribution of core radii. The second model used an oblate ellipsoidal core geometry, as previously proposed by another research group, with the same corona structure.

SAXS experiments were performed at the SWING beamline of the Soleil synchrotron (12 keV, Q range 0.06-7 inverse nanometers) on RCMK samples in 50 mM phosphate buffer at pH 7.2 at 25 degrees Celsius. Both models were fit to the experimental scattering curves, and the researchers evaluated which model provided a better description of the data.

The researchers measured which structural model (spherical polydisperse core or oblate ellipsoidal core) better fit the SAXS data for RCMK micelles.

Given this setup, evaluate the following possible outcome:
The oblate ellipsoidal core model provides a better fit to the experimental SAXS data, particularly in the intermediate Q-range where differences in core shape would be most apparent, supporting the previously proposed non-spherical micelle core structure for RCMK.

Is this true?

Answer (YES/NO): NO